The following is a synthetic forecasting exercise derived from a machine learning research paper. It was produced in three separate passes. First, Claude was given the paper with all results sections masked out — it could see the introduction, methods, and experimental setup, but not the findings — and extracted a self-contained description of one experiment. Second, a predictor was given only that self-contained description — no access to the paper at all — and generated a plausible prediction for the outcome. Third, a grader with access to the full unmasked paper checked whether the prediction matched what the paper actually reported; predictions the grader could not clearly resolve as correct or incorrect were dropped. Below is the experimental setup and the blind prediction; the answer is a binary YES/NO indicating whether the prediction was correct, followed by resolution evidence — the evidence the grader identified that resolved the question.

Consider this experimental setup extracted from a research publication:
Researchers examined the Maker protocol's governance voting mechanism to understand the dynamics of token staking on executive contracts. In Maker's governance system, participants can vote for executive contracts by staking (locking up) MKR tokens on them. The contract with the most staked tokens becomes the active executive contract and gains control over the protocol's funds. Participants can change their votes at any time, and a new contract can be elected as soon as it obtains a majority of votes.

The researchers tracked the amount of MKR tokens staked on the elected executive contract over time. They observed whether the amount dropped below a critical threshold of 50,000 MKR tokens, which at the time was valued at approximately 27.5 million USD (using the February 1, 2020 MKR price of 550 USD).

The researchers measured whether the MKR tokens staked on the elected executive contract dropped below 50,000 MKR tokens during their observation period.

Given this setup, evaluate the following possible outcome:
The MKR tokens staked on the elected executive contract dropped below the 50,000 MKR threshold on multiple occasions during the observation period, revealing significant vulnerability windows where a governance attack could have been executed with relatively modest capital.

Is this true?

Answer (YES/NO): YES